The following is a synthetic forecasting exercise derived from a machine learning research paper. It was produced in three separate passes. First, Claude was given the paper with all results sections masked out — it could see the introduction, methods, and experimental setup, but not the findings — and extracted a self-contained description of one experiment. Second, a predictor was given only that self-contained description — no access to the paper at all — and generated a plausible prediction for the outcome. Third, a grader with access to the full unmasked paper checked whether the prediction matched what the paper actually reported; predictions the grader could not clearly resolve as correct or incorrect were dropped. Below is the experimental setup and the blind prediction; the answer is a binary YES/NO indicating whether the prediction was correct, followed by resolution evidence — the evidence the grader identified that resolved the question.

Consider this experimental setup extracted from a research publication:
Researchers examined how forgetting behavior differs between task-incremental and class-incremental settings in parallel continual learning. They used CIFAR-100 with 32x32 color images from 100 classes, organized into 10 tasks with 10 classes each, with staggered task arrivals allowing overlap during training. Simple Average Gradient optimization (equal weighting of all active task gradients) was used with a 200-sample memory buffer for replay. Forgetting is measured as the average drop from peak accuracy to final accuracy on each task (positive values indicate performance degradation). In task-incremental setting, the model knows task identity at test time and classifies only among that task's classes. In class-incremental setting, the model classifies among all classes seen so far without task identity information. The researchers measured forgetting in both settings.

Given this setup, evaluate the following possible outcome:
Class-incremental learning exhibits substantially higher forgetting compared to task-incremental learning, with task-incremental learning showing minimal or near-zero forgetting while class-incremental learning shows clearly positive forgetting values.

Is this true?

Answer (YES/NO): NO